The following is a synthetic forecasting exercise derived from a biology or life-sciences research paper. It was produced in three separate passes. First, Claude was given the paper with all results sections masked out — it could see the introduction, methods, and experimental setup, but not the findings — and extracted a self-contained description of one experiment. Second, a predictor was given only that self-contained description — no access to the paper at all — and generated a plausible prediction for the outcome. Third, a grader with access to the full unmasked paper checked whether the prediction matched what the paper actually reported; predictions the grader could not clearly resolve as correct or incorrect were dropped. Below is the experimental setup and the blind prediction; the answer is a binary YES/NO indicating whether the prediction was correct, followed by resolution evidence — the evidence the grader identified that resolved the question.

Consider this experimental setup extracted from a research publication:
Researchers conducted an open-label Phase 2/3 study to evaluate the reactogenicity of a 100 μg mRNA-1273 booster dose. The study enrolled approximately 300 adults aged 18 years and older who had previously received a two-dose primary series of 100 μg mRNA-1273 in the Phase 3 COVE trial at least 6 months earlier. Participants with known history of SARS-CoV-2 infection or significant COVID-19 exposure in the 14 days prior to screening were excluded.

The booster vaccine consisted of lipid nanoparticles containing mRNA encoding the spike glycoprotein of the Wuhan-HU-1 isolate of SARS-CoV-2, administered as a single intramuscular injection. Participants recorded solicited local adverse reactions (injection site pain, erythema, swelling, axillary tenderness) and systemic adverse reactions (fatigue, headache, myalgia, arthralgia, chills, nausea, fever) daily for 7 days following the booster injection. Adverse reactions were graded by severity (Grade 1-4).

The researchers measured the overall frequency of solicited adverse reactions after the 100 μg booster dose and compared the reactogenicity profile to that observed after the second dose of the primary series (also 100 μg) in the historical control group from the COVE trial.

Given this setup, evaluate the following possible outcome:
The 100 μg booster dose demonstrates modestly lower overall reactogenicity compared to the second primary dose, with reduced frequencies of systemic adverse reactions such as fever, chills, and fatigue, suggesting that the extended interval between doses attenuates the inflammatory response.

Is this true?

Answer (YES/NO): NO